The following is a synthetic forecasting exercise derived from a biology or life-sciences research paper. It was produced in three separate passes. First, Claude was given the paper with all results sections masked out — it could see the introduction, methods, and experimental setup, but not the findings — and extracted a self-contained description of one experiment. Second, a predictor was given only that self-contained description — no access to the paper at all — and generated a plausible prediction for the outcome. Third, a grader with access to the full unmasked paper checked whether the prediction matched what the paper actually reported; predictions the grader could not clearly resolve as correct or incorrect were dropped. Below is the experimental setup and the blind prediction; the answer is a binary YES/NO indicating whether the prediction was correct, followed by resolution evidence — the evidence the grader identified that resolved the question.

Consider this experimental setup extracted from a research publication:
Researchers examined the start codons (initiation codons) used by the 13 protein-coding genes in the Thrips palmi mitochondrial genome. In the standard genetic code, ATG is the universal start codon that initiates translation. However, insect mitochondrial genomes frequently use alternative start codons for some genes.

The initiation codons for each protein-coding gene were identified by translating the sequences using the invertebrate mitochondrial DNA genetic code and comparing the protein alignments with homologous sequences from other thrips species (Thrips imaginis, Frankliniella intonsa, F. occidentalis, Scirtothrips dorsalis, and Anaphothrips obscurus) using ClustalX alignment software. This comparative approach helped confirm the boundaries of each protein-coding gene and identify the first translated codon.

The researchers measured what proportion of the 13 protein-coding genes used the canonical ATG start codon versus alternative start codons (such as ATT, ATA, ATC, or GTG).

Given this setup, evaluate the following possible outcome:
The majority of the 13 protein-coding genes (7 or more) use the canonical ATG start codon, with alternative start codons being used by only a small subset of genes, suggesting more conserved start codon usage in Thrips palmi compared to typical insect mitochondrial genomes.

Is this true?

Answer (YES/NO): NO